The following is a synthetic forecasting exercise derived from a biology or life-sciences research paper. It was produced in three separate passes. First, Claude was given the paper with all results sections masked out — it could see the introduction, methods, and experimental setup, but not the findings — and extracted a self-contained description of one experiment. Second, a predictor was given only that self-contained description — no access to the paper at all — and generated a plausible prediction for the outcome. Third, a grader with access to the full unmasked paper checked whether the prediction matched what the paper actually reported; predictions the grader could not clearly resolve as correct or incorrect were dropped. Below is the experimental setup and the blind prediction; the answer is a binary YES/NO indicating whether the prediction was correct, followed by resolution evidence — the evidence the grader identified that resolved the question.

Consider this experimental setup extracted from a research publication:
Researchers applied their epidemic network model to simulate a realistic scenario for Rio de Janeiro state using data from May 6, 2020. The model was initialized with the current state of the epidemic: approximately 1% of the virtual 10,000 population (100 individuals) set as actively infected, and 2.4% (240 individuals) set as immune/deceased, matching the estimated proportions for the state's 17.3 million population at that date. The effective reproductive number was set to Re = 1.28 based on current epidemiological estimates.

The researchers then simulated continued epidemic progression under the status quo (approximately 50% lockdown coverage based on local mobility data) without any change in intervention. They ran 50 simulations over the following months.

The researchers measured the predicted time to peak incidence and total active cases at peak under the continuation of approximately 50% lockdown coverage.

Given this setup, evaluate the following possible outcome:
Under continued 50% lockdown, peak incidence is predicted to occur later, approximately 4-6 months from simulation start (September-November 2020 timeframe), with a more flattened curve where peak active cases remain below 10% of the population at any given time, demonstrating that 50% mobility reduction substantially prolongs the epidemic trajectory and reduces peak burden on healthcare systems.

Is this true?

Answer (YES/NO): NO